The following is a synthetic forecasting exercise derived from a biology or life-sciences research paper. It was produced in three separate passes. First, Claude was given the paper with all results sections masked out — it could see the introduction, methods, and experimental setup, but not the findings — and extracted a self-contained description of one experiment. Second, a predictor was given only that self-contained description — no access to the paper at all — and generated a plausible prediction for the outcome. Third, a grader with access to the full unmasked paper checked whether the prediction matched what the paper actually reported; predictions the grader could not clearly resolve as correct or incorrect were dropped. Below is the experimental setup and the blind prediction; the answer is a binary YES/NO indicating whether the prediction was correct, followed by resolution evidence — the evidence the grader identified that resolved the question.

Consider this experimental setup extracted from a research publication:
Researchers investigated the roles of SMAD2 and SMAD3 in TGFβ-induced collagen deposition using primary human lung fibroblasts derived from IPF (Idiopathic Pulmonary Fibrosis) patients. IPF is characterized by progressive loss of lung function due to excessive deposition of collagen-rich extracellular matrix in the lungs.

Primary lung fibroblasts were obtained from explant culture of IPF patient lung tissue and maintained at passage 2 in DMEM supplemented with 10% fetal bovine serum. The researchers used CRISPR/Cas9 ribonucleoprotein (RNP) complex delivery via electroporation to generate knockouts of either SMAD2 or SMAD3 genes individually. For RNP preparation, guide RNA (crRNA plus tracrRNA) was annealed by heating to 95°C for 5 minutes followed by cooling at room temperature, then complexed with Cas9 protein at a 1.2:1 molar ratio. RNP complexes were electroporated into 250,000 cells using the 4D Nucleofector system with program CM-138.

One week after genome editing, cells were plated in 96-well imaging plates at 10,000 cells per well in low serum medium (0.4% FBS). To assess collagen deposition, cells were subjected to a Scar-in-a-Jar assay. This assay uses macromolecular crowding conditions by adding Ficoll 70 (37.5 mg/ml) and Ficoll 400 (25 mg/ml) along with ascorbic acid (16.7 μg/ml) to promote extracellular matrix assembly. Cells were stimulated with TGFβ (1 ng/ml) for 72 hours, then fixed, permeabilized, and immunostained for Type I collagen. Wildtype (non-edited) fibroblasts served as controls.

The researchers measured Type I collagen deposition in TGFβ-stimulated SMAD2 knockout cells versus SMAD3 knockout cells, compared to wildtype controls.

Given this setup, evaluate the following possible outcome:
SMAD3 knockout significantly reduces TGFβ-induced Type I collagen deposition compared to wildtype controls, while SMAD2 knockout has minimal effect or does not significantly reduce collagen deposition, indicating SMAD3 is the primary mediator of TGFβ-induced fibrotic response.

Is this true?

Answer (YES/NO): YES